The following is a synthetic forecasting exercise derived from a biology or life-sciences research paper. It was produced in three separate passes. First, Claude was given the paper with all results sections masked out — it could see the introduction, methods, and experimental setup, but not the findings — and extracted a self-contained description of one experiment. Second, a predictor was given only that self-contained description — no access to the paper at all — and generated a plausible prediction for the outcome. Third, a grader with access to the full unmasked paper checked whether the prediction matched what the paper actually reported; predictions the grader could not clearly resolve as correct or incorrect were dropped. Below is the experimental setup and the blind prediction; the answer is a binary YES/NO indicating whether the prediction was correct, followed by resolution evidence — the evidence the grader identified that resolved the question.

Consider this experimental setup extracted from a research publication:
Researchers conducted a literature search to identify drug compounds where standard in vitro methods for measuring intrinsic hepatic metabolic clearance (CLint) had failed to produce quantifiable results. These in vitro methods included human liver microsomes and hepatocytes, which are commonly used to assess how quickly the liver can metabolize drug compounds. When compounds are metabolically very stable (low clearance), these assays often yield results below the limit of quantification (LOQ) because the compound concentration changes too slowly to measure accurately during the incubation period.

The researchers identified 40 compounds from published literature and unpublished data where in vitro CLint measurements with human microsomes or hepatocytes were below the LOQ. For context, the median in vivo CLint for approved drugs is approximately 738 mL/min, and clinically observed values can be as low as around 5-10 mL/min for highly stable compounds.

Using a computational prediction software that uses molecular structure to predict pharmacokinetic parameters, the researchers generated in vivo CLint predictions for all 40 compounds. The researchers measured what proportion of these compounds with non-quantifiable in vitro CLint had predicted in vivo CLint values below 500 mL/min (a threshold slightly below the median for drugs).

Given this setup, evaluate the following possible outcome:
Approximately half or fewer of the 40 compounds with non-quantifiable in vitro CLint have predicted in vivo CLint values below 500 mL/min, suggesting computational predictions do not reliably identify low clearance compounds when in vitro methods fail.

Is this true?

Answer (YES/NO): YES